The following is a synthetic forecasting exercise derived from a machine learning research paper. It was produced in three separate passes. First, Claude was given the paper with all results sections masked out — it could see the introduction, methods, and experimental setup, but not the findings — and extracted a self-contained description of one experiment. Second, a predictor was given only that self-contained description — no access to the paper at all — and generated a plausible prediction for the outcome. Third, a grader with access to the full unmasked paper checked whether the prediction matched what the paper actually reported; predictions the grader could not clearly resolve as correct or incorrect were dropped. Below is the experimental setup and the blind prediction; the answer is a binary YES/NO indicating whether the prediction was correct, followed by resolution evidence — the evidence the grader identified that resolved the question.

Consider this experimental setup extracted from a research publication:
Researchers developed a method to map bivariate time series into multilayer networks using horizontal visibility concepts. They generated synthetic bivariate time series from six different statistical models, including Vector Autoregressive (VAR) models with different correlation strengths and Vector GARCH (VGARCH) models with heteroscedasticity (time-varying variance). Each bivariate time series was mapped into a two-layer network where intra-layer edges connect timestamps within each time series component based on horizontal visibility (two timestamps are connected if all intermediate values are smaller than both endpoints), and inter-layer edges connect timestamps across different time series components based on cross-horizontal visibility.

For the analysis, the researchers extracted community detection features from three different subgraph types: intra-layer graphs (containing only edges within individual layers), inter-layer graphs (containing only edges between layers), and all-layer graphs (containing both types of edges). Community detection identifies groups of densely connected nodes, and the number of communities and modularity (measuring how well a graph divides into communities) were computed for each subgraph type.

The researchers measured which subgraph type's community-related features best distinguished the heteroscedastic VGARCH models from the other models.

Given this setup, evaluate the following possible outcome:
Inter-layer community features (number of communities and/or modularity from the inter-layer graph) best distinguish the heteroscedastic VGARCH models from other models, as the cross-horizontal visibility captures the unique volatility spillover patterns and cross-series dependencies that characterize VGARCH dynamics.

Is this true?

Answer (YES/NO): YES